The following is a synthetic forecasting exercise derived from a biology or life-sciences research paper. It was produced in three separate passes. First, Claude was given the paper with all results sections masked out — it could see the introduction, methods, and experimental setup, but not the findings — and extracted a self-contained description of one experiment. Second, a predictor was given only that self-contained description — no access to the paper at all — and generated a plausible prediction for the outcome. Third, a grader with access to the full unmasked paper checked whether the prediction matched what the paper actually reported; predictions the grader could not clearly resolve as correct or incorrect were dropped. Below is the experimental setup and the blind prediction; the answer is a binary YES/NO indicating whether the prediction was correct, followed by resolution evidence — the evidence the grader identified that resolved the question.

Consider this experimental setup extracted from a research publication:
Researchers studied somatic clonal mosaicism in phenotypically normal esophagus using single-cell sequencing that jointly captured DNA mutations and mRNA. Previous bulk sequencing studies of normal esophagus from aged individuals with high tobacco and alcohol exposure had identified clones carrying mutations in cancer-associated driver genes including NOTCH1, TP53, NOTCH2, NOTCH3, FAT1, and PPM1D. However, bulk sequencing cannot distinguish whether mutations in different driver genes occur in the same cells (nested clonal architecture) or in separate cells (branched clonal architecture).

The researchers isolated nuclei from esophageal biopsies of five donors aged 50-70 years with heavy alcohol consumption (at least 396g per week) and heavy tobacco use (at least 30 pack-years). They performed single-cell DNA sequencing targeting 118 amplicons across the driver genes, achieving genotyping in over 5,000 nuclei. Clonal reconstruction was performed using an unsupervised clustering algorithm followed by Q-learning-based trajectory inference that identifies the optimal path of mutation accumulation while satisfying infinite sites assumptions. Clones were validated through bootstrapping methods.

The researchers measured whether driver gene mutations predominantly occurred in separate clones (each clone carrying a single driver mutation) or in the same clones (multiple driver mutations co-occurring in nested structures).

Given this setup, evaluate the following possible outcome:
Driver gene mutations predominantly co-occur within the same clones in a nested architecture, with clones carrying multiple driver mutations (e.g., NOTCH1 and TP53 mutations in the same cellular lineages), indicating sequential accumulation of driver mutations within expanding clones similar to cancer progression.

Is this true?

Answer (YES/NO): NO